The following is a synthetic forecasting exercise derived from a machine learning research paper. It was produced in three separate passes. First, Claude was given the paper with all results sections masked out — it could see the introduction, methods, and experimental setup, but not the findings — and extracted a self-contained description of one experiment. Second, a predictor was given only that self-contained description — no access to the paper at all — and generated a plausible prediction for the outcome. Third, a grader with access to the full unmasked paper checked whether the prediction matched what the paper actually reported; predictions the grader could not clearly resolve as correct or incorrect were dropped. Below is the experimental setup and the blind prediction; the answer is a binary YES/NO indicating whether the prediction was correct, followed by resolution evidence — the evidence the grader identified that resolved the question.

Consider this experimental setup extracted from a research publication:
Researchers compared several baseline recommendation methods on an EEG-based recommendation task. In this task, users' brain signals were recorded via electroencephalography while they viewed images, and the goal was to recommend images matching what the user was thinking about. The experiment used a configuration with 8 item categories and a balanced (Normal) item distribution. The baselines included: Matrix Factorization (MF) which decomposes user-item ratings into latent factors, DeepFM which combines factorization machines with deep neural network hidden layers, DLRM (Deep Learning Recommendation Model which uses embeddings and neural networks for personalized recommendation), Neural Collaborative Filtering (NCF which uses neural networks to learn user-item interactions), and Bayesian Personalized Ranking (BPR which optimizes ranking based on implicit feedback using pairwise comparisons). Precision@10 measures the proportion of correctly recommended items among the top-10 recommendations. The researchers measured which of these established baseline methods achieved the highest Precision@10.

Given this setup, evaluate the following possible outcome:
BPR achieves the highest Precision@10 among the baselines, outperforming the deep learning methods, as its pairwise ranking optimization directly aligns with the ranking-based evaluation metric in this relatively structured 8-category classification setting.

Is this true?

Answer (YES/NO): YES